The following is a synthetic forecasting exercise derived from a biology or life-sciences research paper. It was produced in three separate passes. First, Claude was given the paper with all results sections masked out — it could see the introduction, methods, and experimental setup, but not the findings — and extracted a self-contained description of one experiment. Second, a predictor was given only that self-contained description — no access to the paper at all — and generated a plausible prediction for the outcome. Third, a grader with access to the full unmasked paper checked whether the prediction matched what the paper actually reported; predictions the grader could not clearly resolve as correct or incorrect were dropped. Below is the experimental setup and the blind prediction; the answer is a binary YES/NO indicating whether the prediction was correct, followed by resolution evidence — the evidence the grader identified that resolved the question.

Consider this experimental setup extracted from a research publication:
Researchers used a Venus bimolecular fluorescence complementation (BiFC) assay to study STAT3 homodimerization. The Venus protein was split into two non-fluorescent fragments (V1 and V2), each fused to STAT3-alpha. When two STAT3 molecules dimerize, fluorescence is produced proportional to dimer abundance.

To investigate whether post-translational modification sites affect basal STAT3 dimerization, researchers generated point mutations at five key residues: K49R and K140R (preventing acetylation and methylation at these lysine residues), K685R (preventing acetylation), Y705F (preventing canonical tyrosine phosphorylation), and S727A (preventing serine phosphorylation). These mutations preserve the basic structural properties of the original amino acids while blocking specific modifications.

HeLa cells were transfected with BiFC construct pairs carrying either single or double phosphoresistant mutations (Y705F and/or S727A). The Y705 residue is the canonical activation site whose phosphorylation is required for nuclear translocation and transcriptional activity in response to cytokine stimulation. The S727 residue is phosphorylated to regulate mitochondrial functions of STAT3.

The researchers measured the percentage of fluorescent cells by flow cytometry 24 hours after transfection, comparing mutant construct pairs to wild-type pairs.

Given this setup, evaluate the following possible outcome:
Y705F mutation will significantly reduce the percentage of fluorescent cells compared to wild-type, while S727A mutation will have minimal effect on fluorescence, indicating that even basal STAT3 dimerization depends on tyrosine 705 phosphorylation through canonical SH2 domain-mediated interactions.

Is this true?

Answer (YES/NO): NO